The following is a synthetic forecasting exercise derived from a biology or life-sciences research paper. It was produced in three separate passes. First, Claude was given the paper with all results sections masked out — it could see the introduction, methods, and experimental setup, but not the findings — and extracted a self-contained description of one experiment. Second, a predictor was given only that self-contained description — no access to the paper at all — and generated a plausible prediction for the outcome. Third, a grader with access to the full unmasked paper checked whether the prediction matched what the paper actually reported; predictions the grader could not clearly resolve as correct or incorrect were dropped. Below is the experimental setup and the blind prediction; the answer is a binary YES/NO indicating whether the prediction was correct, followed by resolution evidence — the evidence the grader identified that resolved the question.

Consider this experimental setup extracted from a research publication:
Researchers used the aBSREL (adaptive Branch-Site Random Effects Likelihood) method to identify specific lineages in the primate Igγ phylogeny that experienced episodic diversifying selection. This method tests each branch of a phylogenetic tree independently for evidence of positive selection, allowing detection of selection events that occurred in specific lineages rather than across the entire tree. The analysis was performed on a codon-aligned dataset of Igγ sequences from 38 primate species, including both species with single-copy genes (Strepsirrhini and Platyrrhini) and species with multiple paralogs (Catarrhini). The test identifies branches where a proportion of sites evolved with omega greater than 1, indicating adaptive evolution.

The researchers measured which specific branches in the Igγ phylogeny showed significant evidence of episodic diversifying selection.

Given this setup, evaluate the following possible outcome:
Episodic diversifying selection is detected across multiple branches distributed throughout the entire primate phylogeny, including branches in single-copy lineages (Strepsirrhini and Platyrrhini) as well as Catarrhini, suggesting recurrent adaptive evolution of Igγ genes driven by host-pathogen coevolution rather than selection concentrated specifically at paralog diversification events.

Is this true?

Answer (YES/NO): NO